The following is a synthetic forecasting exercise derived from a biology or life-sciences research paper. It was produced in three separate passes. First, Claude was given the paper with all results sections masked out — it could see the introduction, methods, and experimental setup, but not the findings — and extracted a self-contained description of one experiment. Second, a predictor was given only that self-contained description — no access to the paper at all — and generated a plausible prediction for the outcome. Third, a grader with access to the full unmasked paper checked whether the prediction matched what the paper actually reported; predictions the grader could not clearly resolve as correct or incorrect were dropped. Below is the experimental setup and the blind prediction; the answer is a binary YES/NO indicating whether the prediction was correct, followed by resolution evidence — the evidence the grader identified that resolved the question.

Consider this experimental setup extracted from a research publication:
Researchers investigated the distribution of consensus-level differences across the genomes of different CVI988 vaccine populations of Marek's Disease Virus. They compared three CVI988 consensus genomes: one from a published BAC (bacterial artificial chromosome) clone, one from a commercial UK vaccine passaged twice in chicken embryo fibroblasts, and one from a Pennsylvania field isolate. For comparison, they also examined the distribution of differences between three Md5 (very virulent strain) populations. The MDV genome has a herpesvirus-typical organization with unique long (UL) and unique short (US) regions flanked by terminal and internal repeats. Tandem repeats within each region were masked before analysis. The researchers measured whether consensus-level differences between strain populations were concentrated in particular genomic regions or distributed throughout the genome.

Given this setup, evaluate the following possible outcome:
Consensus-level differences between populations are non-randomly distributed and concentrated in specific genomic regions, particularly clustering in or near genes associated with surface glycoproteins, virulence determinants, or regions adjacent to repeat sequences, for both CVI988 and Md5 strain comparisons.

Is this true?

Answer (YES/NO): NO